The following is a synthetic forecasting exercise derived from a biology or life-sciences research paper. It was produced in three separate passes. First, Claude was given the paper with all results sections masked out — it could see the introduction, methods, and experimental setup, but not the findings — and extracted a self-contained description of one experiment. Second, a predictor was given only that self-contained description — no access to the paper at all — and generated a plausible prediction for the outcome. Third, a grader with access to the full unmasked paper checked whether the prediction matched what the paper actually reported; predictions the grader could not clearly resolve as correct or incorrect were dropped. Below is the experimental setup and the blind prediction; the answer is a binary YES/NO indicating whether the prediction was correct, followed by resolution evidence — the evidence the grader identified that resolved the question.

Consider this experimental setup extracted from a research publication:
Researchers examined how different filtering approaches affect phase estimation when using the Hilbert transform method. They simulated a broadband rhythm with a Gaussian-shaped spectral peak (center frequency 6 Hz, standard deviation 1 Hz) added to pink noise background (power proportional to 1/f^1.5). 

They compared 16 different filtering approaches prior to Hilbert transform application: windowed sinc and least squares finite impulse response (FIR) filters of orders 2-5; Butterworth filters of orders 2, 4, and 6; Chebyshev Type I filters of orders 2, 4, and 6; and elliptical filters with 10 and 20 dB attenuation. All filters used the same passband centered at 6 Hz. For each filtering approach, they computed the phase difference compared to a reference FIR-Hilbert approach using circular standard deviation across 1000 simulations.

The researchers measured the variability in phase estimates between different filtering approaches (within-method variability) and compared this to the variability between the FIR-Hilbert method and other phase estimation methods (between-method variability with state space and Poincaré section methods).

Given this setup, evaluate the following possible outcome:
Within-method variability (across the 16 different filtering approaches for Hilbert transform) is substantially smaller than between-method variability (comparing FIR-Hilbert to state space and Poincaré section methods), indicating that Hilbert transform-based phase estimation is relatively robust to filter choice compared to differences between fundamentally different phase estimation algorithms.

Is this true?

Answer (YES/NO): YES